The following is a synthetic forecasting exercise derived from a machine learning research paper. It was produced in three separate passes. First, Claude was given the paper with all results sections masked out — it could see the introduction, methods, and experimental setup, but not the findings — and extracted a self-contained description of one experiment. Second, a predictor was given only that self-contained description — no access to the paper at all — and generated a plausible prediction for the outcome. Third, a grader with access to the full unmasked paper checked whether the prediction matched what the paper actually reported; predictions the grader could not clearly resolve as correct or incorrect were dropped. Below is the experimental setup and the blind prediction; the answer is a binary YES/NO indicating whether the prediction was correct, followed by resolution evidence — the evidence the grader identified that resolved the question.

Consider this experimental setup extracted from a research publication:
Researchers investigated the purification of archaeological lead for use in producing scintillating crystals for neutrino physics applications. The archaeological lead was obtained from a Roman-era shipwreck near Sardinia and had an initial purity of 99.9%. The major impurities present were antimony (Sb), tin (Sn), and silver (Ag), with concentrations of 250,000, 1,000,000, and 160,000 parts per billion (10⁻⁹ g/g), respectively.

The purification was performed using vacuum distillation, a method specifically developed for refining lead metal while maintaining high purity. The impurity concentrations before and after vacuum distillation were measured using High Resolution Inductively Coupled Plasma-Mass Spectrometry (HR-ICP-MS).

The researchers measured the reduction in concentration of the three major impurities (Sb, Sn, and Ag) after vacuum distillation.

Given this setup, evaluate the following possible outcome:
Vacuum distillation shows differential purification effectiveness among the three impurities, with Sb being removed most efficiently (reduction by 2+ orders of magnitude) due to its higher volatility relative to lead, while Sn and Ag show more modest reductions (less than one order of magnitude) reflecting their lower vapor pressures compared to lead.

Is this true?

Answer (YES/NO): NO